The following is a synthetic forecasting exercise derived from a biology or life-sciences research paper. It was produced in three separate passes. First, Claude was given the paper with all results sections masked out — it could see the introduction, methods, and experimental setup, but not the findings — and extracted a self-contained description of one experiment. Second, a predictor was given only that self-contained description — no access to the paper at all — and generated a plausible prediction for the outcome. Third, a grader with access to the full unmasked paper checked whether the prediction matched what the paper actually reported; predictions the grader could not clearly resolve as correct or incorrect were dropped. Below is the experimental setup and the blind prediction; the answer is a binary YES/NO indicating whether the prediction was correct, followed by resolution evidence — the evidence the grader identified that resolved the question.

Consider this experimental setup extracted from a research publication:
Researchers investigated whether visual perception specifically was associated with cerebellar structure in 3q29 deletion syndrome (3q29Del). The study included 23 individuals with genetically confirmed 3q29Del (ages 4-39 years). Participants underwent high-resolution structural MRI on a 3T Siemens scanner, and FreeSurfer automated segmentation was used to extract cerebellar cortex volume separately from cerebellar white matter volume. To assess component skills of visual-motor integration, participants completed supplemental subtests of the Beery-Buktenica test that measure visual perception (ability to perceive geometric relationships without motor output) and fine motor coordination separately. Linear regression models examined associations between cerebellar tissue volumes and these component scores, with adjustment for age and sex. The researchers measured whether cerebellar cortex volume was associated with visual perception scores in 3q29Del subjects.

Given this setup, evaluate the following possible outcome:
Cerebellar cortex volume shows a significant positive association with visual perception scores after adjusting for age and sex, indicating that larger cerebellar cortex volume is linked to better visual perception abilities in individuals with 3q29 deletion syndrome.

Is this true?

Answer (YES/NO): NO